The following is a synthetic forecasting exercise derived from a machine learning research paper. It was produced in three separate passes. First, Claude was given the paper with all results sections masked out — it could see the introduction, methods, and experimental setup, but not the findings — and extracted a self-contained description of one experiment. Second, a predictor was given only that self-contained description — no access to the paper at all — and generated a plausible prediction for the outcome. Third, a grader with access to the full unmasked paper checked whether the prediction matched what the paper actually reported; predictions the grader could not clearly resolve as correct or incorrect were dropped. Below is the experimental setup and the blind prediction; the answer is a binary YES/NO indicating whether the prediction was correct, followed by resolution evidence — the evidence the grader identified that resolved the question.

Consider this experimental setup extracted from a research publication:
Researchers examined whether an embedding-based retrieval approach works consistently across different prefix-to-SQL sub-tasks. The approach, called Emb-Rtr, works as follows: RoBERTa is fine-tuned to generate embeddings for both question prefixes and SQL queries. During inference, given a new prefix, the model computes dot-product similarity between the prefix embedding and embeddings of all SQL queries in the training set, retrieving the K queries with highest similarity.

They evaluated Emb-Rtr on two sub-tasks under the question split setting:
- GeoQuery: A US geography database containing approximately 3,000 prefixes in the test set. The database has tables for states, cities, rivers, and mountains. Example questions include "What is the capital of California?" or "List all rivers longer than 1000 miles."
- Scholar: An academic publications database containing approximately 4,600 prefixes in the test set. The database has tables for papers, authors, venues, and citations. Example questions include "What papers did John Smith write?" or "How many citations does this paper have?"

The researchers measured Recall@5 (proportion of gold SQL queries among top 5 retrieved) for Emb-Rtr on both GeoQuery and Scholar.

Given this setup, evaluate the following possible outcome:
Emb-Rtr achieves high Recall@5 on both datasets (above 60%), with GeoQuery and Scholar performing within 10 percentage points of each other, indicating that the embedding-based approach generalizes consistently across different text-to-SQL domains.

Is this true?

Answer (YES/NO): NO